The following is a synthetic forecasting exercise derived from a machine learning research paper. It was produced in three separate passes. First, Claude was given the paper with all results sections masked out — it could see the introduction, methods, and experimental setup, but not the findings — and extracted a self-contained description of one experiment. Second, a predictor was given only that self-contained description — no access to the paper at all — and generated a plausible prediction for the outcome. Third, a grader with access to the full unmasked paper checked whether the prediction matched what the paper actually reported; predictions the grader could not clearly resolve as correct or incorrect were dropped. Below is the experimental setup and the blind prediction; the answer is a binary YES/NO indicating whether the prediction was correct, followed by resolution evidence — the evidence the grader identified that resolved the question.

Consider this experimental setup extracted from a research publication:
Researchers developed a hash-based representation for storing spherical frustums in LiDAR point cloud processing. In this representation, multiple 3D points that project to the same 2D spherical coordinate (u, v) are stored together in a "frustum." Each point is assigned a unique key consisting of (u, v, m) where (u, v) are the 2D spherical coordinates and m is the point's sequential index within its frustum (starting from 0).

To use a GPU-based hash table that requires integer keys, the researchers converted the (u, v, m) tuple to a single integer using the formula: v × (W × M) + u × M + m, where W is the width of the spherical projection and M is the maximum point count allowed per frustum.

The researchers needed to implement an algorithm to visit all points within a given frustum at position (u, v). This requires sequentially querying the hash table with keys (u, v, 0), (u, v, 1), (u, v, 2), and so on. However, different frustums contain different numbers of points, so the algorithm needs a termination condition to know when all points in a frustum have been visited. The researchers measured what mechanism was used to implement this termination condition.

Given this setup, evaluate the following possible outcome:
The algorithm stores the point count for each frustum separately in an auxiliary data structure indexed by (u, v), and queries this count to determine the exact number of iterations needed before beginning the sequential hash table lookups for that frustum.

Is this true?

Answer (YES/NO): NO